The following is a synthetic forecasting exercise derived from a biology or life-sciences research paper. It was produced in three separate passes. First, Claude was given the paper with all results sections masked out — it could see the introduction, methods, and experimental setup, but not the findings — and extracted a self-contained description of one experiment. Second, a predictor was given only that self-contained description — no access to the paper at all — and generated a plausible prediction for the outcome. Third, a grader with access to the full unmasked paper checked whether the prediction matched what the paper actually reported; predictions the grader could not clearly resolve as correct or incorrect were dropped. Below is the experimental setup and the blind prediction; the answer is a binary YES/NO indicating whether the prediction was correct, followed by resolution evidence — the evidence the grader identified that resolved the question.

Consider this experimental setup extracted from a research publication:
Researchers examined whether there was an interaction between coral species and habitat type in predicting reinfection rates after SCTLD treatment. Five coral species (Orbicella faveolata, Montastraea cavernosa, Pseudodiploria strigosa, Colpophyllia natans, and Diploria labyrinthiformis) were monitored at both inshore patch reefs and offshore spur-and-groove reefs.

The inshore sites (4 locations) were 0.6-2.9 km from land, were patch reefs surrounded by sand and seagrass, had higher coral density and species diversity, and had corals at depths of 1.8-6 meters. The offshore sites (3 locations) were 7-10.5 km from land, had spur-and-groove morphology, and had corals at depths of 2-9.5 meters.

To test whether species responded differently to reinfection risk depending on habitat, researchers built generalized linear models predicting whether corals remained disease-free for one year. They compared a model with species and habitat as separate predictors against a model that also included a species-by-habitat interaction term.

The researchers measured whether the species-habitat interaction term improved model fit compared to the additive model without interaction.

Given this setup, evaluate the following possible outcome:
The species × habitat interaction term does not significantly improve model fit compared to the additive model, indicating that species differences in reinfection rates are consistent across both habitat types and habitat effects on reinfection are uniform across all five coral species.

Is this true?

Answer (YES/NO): NO